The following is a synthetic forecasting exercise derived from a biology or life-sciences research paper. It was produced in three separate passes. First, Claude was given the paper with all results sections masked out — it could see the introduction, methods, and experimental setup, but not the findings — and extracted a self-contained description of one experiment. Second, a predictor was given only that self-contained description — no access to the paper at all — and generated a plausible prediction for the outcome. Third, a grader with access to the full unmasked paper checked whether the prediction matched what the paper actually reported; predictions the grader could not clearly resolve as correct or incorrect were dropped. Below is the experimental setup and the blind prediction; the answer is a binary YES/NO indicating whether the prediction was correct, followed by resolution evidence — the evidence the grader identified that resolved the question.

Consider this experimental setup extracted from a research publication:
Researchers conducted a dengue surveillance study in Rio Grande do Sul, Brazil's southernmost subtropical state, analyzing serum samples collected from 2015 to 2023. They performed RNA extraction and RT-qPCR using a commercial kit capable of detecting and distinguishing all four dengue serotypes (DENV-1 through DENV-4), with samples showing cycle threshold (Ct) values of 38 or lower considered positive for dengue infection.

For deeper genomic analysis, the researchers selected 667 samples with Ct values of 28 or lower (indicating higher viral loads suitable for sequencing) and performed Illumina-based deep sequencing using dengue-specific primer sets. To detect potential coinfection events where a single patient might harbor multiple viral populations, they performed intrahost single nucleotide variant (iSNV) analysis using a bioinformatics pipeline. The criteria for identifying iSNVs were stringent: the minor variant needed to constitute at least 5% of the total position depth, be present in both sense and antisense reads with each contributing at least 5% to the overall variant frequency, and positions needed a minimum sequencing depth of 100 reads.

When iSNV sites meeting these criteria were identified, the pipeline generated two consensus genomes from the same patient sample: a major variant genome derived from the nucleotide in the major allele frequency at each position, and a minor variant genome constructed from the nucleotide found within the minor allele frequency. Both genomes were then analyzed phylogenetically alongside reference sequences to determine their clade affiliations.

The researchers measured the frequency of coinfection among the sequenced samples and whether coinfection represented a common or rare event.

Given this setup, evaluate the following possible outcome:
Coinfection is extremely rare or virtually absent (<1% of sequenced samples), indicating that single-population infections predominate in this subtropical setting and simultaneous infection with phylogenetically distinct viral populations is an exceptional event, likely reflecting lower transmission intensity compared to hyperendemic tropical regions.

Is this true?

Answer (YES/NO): YES